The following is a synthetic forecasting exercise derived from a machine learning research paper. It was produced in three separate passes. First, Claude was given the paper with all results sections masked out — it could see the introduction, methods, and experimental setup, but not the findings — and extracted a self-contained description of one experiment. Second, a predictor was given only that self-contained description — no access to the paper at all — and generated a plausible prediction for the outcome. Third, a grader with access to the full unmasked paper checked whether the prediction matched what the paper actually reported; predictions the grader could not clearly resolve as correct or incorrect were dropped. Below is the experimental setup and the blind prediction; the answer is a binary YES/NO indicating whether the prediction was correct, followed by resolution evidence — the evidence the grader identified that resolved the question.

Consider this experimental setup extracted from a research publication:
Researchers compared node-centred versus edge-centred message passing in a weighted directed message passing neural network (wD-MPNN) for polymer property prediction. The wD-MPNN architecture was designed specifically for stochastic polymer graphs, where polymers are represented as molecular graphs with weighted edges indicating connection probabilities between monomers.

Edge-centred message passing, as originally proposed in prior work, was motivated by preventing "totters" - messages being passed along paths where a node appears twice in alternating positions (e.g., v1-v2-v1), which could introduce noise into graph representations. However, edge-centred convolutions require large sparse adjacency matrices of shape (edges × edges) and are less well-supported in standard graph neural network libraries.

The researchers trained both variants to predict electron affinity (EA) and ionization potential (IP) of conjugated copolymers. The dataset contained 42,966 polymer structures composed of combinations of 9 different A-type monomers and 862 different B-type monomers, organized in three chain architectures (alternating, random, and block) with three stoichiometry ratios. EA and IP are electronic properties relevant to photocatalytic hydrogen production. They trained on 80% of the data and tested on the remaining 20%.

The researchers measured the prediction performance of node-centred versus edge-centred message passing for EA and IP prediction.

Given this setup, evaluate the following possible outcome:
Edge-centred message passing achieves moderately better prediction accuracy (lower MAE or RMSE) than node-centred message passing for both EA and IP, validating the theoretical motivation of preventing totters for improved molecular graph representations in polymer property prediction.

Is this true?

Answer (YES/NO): NO